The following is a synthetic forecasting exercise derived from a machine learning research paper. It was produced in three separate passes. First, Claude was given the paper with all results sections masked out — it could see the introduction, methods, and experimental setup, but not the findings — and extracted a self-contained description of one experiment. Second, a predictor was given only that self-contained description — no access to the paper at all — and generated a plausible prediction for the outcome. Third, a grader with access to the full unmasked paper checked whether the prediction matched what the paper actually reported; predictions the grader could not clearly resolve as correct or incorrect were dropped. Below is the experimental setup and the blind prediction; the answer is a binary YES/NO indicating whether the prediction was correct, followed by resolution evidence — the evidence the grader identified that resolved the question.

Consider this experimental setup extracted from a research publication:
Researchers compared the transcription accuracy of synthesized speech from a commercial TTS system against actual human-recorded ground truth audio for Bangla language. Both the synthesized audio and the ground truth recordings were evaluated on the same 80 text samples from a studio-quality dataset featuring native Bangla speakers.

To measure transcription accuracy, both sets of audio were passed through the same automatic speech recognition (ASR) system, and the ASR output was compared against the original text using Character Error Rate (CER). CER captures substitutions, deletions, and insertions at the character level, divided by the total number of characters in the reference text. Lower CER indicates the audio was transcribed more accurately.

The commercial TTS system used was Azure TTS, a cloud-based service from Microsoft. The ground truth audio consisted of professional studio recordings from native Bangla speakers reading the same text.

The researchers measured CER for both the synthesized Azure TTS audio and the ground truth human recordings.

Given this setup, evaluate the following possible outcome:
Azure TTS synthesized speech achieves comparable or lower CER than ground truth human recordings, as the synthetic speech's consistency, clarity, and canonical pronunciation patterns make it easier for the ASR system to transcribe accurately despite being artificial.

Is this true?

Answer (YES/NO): YES